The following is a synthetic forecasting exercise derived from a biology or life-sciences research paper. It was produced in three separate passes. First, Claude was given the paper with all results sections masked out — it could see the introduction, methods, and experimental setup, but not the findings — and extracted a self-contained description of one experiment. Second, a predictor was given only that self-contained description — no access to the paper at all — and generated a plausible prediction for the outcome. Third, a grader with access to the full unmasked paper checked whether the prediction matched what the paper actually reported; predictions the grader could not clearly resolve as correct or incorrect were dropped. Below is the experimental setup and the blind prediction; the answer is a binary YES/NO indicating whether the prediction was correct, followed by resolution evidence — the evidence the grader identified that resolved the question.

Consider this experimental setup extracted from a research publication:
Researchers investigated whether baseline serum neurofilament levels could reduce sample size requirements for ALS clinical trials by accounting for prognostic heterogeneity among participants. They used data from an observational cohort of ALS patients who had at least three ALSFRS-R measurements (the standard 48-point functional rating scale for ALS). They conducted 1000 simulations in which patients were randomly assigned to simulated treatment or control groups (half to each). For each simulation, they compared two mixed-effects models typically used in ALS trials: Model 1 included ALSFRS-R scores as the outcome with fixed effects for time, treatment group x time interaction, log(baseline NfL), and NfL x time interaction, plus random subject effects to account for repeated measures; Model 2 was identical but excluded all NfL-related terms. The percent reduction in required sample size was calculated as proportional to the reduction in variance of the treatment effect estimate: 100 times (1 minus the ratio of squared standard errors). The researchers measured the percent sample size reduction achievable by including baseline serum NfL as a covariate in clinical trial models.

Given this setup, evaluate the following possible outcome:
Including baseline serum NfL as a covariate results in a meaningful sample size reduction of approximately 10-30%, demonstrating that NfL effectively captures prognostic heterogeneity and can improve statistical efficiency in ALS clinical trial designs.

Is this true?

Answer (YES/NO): NO